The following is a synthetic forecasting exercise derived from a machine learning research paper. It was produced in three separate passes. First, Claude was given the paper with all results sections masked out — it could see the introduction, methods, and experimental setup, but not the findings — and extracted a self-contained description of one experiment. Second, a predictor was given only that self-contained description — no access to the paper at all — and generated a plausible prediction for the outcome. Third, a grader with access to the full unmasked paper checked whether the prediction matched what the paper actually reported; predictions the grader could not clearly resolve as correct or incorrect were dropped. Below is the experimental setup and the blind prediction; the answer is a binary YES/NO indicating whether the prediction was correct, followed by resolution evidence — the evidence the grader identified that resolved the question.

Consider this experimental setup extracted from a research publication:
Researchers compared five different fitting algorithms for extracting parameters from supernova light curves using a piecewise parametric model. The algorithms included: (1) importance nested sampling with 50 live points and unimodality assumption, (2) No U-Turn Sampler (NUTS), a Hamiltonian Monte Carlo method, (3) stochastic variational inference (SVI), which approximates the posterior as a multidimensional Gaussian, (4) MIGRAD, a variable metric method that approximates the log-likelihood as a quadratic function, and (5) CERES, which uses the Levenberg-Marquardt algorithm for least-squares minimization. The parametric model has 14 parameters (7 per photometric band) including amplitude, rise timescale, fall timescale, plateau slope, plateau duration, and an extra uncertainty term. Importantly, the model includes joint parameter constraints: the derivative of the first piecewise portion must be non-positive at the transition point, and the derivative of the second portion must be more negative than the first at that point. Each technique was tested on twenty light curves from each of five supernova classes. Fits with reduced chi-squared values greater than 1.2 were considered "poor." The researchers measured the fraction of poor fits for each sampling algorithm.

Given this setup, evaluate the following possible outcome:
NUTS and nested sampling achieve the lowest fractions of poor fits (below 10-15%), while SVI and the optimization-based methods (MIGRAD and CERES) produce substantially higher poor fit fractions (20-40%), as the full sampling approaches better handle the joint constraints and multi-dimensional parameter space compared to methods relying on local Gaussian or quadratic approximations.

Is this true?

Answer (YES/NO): NO